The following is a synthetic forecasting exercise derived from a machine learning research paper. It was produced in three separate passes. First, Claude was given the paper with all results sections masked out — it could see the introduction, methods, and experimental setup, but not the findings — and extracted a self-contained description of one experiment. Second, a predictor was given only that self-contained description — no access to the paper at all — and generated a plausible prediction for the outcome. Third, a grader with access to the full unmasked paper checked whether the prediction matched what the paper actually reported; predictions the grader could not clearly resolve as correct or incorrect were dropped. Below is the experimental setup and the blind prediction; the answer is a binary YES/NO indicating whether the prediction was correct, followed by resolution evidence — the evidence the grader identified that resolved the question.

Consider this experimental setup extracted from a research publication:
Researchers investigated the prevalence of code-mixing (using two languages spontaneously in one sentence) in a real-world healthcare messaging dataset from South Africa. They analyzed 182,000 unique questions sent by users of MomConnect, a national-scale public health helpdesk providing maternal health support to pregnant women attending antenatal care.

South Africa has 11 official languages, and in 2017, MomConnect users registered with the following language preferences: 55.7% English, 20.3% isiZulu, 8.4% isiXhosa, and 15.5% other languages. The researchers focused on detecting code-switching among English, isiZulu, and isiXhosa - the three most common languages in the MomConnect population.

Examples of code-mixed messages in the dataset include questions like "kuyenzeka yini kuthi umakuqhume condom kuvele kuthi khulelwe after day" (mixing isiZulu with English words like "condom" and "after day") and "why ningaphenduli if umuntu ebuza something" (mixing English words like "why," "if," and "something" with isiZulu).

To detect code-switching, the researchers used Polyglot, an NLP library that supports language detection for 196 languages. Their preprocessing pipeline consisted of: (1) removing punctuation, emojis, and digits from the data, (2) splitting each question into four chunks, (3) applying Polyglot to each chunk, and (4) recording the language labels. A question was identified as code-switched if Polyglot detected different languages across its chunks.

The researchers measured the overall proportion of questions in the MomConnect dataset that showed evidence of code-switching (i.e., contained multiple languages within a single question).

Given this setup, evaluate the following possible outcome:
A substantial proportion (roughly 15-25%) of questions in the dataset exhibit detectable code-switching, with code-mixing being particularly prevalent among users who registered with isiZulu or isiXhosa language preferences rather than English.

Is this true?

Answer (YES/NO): NO